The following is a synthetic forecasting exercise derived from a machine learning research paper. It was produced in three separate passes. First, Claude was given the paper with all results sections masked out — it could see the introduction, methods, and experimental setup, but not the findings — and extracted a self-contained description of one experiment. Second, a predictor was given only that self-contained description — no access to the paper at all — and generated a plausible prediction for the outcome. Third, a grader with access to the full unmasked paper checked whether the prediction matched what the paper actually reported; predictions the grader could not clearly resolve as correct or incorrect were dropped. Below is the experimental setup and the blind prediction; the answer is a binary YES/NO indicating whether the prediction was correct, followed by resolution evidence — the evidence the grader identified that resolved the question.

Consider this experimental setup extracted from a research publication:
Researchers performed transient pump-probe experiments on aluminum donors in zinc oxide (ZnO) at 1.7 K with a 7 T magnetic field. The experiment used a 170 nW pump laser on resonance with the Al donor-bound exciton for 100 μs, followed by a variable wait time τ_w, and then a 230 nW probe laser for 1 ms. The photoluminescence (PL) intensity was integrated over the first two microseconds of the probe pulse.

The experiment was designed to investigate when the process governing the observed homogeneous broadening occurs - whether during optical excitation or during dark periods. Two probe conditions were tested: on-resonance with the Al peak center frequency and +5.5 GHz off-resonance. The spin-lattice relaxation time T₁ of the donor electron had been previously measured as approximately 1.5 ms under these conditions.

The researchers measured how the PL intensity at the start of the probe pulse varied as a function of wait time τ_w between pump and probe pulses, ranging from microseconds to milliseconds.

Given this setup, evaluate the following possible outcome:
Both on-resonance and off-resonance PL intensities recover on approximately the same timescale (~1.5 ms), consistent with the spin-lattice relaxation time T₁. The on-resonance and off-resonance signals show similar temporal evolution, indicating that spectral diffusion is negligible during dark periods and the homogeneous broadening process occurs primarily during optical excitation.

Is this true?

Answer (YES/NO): YES